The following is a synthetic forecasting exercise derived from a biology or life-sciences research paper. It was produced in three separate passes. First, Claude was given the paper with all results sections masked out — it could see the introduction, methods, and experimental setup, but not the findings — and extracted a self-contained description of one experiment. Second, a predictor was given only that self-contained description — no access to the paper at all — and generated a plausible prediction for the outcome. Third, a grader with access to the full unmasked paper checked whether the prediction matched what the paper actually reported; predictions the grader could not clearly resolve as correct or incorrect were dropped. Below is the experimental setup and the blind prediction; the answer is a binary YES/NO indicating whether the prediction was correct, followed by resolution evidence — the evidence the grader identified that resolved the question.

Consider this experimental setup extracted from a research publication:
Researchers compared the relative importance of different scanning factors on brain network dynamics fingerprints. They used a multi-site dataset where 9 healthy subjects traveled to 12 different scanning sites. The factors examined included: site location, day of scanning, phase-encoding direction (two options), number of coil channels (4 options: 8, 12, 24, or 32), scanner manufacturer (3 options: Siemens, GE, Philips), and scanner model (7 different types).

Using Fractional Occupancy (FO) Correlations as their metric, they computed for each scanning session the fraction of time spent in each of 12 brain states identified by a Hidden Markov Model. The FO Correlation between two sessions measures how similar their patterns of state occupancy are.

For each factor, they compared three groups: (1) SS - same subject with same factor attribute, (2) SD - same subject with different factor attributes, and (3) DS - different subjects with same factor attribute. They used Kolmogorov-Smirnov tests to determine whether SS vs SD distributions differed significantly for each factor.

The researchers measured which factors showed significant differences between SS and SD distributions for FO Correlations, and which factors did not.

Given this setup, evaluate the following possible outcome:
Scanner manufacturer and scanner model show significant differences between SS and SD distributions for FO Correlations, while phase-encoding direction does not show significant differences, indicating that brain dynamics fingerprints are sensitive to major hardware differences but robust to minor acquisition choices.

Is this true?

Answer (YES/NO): YES